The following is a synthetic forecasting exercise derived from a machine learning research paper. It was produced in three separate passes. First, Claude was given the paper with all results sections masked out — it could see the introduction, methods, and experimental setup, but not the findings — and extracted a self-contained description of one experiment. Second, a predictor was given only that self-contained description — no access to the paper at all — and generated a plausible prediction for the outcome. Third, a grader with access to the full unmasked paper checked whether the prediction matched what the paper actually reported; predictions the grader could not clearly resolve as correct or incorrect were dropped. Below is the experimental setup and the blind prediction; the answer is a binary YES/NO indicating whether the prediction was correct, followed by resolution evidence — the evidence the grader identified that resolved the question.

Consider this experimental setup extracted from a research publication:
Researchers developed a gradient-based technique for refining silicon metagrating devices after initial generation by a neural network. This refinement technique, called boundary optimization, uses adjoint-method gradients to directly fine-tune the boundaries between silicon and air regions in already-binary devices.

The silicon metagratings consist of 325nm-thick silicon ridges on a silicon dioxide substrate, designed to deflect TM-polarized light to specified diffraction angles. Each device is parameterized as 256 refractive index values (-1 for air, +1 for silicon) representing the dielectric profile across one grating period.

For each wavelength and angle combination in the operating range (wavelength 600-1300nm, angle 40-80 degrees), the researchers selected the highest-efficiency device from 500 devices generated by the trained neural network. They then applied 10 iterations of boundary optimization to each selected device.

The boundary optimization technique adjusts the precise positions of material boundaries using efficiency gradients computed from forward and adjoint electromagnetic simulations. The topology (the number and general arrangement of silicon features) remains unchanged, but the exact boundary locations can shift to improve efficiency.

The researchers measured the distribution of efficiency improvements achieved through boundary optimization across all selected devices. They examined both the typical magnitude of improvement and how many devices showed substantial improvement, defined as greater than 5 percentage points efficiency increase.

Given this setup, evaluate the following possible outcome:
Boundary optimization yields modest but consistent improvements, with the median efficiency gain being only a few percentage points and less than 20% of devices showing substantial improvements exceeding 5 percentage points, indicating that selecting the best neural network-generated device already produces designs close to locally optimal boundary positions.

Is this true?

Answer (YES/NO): YES